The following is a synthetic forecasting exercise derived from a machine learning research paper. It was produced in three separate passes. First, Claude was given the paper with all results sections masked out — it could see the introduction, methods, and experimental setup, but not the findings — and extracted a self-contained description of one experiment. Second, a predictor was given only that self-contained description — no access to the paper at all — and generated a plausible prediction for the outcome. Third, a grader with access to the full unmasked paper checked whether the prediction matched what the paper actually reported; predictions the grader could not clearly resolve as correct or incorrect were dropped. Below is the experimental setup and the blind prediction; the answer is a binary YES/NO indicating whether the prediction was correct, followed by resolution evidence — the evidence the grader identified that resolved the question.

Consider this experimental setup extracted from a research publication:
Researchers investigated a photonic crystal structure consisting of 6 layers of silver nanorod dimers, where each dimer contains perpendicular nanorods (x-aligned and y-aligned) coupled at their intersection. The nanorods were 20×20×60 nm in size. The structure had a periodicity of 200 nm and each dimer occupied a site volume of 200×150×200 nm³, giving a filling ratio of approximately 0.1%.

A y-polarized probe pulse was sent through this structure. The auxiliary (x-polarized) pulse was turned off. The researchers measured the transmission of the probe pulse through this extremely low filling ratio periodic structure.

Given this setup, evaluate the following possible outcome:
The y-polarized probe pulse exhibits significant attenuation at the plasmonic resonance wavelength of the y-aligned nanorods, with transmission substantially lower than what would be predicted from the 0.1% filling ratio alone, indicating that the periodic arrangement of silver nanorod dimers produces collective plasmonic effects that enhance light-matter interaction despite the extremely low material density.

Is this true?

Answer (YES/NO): NO